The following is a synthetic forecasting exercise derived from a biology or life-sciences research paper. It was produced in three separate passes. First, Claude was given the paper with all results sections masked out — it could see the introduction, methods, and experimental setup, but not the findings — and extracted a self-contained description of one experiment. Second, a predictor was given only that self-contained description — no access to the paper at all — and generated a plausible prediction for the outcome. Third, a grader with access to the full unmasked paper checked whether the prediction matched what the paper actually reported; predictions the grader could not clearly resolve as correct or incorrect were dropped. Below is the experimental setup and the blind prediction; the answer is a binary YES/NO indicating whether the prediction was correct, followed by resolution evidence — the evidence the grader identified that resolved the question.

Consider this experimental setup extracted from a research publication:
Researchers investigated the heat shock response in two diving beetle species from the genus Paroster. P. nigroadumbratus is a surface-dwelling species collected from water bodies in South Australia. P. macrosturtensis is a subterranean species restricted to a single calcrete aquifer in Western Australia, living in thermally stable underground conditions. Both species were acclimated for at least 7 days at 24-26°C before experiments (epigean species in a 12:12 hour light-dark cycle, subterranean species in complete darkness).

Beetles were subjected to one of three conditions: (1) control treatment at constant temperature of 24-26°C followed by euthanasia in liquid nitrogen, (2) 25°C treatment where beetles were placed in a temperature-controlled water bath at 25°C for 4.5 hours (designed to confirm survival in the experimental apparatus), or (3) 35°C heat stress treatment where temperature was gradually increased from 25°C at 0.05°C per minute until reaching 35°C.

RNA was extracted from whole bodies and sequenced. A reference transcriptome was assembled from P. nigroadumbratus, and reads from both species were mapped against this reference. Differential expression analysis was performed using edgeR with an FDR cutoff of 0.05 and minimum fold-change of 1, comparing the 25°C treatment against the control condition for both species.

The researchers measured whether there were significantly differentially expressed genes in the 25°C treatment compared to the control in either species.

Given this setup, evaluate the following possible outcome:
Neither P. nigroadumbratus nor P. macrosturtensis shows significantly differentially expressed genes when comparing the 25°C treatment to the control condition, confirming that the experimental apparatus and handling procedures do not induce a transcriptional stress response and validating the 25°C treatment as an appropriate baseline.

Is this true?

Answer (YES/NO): NO